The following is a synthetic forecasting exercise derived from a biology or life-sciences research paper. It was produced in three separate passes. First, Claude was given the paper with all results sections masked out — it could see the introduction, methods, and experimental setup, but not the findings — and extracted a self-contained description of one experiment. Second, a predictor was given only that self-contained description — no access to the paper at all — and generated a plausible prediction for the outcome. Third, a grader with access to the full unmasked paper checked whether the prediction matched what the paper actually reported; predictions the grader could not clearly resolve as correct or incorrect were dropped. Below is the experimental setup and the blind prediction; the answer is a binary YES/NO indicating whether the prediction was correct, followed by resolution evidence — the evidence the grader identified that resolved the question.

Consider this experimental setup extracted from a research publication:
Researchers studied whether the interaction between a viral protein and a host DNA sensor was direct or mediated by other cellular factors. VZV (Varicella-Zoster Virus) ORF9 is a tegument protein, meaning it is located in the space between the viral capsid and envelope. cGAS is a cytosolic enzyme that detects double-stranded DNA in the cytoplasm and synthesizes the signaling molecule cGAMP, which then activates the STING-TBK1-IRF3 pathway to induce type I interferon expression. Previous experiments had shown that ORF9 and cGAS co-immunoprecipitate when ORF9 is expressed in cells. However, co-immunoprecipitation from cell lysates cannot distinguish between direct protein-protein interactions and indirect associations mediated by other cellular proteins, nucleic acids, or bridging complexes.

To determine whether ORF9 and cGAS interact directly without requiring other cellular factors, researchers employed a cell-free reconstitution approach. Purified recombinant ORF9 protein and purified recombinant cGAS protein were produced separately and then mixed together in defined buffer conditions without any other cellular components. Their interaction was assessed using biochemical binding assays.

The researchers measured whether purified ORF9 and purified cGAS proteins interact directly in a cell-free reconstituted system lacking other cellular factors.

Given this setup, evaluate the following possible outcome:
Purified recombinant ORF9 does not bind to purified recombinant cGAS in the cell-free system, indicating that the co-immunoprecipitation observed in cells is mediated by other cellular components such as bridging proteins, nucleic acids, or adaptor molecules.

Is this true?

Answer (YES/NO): NO